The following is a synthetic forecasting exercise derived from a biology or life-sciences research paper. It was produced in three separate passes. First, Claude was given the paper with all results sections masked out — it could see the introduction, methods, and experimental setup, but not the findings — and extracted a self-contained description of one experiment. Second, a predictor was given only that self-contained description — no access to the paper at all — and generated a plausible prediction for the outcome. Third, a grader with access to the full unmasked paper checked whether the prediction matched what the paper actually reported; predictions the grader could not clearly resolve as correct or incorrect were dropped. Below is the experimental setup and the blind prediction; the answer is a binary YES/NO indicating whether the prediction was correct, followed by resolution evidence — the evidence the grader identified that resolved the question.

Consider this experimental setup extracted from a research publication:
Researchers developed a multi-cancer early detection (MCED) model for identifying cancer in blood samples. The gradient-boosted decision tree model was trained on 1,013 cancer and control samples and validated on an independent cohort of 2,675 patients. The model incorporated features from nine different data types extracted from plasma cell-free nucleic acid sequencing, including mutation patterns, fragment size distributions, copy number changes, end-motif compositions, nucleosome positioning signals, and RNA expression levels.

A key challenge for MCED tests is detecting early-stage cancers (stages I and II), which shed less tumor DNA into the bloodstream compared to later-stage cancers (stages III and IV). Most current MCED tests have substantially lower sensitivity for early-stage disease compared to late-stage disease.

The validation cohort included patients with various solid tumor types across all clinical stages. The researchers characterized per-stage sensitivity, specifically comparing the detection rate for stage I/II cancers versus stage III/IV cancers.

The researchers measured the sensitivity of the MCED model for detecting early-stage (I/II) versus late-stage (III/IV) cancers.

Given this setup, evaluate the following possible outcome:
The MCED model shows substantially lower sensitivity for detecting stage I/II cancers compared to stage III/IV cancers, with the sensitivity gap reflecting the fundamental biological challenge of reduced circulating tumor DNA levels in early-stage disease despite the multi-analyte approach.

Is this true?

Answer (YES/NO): NO